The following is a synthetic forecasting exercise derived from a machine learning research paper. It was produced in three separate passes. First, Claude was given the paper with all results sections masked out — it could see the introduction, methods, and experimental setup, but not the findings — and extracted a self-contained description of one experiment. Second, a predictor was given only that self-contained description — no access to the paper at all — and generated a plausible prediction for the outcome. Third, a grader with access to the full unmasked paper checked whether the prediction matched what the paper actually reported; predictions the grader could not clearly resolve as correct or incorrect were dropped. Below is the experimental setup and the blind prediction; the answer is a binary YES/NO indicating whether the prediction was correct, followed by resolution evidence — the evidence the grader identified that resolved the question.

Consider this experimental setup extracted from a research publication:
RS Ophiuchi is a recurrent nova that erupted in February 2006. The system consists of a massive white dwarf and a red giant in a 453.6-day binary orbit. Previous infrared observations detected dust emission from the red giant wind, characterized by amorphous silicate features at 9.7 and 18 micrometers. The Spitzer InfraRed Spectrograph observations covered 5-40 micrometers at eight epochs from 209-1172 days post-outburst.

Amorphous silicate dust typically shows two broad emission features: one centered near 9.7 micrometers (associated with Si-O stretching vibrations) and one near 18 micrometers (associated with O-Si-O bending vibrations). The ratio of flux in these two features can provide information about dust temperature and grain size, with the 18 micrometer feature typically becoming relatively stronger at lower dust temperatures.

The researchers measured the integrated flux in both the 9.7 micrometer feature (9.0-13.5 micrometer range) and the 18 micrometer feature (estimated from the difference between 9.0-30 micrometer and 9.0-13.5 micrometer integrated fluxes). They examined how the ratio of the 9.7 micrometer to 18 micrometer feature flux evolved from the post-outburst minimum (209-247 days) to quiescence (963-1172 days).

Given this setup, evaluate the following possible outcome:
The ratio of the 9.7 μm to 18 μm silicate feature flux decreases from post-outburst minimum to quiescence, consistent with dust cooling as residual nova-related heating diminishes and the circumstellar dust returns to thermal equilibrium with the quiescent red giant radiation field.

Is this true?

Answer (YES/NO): NO